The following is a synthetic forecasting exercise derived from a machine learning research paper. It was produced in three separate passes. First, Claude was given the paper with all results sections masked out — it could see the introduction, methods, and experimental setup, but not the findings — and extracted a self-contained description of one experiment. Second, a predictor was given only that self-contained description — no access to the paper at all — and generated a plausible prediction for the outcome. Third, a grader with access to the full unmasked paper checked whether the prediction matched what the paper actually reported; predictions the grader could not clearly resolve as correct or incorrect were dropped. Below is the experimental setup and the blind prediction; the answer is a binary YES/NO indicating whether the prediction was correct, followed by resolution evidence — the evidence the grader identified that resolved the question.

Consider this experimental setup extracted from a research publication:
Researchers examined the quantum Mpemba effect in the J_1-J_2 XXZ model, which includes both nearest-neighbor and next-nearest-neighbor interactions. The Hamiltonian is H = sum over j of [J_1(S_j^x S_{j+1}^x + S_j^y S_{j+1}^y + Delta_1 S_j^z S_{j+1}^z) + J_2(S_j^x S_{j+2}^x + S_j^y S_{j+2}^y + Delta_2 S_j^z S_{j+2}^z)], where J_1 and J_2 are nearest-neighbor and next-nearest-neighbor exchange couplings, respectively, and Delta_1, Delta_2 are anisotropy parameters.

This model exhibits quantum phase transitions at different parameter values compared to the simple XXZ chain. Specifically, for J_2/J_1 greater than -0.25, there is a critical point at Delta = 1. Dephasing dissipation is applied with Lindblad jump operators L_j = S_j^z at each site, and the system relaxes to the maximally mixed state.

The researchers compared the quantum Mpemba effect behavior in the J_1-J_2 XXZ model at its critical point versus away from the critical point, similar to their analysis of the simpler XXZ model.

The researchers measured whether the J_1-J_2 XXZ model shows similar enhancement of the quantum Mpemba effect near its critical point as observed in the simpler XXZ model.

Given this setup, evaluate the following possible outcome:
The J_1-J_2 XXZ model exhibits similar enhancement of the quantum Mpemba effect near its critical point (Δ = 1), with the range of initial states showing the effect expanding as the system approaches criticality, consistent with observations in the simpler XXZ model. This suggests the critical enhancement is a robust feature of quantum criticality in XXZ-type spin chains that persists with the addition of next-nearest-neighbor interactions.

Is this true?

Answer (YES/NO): YES